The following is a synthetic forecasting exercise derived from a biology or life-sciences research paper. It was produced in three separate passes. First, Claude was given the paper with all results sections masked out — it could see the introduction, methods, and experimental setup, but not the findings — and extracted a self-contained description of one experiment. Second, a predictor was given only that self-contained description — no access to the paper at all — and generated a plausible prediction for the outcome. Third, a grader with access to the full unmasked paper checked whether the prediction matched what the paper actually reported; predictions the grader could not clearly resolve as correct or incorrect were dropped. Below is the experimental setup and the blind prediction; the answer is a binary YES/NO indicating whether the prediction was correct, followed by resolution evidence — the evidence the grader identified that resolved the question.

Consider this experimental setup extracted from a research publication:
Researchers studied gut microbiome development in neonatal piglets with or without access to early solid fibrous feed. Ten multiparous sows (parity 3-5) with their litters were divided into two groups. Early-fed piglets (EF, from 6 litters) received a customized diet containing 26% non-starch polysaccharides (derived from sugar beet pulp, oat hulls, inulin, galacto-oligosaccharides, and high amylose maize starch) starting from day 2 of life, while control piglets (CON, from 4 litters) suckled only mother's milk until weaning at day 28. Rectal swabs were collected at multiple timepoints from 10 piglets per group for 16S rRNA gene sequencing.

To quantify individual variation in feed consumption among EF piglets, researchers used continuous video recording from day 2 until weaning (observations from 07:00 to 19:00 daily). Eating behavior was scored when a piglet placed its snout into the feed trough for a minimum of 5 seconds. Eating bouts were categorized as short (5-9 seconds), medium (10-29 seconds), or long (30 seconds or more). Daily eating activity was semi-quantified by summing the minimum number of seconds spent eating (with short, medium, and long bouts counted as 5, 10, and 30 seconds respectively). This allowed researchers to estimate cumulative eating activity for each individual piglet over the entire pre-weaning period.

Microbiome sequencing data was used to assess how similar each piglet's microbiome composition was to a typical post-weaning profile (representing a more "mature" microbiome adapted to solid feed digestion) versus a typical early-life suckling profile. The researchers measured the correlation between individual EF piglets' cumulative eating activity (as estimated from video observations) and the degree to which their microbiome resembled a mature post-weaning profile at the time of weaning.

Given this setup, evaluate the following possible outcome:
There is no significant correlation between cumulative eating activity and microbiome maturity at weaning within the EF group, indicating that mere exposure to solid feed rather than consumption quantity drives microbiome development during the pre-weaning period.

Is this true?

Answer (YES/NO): NO